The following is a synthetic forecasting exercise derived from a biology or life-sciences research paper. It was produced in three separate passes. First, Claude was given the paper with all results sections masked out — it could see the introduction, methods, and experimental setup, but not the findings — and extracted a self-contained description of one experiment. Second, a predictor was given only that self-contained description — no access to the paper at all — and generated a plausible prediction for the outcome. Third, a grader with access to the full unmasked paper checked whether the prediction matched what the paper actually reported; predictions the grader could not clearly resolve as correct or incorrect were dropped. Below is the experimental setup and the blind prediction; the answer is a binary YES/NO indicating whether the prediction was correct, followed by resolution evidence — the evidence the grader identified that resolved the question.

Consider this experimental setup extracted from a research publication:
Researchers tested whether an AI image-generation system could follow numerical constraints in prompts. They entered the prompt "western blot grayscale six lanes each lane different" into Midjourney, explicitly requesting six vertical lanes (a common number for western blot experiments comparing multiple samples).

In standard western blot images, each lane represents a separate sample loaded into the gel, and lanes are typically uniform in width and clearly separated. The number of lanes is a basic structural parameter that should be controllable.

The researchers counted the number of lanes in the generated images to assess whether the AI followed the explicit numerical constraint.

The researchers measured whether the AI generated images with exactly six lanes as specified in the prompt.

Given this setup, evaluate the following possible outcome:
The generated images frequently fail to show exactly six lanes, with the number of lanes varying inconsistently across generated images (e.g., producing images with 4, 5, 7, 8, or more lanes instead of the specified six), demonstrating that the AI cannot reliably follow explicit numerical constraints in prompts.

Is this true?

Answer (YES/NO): YES